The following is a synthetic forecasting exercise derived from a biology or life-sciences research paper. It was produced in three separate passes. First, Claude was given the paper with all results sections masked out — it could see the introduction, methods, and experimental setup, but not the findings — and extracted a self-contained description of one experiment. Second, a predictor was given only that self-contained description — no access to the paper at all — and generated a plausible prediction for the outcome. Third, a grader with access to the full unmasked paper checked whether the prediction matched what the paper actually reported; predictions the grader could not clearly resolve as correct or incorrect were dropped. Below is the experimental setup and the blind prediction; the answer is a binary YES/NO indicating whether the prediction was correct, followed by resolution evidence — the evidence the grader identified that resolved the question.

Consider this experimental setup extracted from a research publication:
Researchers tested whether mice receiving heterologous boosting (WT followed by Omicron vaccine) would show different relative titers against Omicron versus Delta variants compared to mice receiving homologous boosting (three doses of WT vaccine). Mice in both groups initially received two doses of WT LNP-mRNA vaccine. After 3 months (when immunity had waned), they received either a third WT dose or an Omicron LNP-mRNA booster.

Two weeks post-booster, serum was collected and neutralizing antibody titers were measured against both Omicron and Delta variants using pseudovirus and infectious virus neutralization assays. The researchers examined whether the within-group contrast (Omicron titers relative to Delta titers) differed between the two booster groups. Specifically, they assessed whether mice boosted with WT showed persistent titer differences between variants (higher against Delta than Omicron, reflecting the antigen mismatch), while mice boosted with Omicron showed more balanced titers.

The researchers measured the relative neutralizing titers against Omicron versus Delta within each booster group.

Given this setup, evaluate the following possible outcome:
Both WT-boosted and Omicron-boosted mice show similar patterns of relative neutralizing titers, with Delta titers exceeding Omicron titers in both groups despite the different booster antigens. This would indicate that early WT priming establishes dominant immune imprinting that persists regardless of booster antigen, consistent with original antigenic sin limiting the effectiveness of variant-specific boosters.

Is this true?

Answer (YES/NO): NO